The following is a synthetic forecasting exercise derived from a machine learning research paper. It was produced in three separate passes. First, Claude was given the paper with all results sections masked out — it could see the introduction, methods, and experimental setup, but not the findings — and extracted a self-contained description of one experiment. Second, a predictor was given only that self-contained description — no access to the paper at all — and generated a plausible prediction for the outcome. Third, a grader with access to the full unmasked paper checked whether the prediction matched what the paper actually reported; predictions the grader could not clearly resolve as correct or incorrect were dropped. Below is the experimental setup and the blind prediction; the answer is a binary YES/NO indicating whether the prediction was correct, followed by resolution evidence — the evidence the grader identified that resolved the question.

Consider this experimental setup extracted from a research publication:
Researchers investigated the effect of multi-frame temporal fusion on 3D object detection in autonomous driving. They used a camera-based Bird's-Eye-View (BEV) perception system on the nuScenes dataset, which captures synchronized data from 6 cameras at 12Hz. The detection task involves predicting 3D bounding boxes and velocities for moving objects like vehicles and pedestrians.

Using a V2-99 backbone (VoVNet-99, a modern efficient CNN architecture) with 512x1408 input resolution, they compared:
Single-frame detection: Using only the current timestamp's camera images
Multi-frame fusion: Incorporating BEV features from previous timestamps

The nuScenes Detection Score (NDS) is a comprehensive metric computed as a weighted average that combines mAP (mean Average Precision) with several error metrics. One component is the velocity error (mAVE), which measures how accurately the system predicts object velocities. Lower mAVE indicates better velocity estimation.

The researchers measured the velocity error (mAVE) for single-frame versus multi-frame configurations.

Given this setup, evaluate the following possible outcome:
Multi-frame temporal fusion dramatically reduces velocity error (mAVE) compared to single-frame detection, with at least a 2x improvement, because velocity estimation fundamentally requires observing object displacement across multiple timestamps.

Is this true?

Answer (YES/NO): YES